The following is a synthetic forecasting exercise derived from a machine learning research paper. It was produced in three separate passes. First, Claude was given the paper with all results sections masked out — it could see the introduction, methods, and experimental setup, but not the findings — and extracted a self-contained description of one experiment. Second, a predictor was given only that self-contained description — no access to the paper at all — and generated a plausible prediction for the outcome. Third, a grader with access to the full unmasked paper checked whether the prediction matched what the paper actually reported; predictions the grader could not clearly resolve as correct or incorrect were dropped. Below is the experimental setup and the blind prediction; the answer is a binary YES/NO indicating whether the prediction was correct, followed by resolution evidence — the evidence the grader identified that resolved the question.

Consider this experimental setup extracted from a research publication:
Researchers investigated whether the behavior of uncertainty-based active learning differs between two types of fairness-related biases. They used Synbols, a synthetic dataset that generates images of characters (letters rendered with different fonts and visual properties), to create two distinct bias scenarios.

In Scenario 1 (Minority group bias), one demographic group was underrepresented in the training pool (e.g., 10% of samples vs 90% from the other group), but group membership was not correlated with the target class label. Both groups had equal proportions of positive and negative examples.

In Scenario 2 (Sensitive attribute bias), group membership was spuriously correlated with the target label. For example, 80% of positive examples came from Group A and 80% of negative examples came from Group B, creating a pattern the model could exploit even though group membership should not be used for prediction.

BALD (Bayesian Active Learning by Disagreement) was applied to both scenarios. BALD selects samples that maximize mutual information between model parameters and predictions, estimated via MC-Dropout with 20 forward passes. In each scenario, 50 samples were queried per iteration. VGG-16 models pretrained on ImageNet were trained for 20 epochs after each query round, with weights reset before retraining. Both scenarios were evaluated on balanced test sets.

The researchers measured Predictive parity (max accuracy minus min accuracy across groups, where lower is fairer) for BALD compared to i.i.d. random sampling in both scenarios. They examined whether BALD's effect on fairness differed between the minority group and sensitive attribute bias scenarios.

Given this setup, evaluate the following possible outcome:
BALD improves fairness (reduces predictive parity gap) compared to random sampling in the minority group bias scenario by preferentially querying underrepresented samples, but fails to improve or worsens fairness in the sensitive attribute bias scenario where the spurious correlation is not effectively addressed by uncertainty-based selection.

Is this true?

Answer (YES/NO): NO